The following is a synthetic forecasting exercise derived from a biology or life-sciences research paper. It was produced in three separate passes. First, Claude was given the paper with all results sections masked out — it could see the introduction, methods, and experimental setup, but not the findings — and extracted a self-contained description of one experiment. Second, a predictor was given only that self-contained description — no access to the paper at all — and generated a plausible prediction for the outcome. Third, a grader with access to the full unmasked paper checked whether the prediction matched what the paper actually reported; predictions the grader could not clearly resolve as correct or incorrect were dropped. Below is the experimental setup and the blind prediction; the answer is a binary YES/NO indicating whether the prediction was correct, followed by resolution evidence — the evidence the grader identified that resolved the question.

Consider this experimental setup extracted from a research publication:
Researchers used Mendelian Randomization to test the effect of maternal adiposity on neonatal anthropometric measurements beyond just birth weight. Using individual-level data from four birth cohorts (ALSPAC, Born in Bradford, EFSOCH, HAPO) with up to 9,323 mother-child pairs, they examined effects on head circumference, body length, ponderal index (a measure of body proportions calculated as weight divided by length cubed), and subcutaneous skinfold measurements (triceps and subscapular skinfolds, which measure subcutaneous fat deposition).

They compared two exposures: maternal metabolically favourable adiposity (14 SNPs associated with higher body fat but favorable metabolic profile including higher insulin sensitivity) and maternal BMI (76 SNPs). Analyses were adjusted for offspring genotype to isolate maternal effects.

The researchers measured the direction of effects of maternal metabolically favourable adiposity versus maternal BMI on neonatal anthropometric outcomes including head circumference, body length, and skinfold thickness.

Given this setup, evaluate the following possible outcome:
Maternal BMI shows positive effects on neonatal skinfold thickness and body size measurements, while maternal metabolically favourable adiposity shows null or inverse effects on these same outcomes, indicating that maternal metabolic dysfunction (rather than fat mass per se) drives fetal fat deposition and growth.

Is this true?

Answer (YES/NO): YES